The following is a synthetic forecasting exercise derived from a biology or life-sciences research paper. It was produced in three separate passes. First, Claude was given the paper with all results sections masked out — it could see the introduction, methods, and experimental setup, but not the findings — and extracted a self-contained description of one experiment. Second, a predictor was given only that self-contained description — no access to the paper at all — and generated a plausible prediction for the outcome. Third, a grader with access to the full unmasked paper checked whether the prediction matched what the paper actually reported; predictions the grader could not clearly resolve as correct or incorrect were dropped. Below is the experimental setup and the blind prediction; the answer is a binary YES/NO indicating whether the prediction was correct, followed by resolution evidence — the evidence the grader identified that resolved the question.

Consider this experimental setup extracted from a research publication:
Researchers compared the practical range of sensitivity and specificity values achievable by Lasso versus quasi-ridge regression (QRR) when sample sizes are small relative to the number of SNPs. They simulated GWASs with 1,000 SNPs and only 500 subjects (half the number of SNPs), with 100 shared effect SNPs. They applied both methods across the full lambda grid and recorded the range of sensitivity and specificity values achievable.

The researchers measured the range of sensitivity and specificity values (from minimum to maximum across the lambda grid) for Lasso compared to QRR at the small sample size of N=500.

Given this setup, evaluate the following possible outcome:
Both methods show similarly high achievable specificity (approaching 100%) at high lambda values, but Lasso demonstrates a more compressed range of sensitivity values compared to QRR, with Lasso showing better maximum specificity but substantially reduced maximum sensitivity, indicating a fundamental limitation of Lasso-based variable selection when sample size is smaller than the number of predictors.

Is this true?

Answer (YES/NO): NO